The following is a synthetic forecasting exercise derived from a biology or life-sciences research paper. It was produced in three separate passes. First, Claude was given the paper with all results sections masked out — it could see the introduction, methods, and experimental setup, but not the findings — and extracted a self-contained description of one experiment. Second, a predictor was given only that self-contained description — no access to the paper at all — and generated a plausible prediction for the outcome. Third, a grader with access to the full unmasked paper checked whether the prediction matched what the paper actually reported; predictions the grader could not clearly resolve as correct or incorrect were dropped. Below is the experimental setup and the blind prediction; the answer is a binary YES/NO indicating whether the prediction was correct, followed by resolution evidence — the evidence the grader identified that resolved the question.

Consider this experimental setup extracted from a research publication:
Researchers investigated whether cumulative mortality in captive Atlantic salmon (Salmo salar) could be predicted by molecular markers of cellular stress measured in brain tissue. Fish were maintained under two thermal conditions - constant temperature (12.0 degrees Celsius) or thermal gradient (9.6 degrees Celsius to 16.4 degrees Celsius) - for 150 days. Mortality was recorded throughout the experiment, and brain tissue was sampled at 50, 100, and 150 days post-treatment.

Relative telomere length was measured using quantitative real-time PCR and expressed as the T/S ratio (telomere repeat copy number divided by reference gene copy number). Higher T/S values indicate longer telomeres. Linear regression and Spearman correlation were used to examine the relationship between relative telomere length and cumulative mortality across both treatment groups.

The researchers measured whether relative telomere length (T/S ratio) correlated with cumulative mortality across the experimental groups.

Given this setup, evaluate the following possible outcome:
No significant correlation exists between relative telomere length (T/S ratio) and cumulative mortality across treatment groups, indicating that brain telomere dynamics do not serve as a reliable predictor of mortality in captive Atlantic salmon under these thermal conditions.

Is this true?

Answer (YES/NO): YES